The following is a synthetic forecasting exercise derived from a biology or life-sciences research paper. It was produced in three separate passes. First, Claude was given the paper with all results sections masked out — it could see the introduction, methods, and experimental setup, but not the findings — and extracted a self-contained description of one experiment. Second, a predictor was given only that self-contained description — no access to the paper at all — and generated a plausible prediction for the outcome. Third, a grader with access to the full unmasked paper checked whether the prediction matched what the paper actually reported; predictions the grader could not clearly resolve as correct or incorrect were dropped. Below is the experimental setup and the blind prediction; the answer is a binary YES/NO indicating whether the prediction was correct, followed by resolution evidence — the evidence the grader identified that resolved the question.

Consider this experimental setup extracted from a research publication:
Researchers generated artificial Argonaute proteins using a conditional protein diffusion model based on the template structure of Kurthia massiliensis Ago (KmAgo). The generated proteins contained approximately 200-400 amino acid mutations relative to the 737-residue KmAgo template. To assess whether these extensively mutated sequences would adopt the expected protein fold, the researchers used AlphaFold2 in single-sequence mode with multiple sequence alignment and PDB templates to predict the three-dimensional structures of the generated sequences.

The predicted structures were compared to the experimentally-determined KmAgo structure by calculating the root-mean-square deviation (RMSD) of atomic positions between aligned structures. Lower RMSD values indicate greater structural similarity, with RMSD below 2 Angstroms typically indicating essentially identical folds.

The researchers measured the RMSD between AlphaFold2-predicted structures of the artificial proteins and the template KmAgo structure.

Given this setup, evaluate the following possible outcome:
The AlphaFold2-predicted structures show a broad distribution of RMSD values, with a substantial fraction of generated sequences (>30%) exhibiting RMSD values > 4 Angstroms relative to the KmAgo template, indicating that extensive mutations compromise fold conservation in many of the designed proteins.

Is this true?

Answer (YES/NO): NO